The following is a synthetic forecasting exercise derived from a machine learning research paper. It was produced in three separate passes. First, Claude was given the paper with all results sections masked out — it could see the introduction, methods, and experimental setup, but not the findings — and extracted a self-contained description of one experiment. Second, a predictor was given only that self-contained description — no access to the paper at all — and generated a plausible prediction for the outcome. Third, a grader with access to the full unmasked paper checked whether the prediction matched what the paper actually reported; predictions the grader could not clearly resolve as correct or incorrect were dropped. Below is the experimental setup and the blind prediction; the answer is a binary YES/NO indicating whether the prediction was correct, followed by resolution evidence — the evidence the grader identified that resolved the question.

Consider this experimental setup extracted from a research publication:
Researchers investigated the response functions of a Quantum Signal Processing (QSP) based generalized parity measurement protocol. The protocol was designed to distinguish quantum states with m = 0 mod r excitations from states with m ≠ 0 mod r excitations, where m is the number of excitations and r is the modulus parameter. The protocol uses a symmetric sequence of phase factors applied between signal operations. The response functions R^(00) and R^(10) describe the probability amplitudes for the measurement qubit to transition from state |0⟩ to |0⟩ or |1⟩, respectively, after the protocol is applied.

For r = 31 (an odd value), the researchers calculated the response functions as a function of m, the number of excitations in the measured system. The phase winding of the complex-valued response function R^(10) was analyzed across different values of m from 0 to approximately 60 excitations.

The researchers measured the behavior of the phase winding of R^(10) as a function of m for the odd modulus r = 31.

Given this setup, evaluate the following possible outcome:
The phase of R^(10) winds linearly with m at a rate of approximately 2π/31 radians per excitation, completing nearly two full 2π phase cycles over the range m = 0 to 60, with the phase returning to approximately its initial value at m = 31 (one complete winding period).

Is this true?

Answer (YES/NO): NO